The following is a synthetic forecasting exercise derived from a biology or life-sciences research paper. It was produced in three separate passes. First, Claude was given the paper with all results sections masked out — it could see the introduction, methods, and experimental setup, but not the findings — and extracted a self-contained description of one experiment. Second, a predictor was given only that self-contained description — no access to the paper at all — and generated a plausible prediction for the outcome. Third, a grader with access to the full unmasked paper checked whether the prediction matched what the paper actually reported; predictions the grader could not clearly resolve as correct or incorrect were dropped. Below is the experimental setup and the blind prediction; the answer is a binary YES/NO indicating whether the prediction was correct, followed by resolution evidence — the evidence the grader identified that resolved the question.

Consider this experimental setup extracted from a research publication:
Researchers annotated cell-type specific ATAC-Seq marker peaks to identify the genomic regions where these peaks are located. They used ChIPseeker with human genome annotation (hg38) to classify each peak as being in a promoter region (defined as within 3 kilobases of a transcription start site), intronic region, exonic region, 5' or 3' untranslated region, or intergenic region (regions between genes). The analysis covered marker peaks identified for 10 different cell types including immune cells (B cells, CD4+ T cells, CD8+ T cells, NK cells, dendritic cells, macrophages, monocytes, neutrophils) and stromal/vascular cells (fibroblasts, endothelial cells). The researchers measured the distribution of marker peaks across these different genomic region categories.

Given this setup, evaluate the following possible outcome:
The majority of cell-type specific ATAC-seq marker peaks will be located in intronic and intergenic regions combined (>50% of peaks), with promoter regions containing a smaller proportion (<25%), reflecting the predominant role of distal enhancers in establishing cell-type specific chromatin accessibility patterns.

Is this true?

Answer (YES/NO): YES